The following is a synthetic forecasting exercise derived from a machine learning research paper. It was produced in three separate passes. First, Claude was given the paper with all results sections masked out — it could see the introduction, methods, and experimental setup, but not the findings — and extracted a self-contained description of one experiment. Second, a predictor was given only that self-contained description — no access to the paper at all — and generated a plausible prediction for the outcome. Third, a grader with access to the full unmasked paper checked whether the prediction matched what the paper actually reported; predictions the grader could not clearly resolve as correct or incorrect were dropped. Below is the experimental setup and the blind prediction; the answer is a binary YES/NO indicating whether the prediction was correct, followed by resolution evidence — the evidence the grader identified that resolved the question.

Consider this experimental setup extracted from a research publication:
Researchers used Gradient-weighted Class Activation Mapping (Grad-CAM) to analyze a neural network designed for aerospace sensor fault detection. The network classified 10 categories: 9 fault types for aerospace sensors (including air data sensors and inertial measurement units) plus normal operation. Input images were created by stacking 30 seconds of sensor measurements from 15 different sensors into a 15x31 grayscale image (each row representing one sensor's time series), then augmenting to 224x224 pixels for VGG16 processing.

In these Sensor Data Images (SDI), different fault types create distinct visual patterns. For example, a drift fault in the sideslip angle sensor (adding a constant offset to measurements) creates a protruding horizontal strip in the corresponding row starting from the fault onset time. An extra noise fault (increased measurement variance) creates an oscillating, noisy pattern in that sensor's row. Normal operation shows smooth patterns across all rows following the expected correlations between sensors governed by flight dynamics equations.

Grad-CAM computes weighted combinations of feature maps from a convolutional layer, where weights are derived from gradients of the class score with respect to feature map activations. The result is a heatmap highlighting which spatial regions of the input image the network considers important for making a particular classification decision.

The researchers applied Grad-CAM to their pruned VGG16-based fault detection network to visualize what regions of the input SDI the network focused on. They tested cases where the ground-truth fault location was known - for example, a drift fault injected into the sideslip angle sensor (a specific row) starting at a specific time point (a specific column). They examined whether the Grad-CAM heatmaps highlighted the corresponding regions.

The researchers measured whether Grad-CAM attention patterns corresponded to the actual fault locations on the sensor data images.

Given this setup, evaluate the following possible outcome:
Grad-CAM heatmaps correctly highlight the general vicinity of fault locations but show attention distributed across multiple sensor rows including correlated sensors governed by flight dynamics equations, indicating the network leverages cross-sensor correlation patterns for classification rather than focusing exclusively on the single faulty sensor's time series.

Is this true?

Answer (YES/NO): NO